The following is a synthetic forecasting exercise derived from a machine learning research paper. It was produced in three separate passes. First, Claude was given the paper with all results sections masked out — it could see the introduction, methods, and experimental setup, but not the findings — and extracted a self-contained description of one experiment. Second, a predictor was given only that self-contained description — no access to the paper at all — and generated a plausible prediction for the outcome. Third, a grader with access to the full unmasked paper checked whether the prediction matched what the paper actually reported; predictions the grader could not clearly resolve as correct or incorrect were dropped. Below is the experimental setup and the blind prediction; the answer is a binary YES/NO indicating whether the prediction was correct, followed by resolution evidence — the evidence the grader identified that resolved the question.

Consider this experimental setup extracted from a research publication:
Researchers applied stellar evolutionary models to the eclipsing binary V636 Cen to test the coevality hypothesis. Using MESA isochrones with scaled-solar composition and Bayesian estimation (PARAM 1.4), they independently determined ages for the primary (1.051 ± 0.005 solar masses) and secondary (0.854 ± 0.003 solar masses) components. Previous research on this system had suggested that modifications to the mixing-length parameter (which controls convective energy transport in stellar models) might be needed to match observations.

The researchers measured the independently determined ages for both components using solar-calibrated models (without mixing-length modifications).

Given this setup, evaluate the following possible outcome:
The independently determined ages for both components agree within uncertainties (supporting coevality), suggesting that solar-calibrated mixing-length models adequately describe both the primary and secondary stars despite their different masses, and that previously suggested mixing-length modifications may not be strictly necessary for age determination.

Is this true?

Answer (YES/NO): NO